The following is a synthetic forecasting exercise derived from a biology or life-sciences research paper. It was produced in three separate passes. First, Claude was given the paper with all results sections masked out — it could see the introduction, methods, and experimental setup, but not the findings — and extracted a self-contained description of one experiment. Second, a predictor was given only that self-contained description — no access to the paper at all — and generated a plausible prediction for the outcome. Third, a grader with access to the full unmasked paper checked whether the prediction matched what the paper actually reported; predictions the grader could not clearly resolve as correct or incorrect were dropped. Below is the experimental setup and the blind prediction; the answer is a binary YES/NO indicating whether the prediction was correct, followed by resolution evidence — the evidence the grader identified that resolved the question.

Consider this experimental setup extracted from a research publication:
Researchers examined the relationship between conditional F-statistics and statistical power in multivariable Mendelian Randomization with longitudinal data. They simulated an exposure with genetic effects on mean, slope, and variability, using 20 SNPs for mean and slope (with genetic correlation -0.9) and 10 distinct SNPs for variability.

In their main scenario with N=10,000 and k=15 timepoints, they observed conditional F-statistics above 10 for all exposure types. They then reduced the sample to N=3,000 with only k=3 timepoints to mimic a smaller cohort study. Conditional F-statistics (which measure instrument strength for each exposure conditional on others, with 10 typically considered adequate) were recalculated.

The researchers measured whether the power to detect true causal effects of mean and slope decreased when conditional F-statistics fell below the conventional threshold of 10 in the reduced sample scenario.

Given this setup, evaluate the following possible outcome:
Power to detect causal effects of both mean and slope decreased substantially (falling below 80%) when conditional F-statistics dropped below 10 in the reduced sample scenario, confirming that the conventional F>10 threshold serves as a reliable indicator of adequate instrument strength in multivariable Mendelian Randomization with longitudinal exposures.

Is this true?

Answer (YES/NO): NO